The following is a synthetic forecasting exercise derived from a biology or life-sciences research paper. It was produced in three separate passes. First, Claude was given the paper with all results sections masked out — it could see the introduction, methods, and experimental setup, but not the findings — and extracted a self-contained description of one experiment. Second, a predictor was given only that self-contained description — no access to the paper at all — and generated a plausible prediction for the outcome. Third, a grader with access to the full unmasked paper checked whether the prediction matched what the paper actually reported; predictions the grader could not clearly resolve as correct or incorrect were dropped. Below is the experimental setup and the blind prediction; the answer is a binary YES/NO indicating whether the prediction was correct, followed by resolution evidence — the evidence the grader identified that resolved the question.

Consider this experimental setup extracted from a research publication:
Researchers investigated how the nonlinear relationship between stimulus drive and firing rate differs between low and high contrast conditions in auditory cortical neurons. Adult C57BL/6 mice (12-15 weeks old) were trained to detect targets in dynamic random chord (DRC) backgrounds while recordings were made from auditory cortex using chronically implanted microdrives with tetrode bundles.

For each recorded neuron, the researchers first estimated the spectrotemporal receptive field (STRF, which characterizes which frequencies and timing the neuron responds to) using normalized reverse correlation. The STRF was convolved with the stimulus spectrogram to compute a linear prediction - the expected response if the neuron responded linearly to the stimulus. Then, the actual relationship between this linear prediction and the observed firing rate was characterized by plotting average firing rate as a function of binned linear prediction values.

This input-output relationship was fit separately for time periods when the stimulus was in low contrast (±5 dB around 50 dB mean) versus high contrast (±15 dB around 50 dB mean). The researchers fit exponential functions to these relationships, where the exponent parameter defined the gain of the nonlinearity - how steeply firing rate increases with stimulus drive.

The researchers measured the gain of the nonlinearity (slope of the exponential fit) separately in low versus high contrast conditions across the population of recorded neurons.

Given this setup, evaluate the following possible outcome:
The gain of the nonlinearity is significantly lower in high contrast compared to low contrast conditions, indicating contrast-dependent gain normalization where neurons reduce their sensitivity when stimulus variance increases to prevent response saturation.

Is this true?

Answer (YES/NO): YES